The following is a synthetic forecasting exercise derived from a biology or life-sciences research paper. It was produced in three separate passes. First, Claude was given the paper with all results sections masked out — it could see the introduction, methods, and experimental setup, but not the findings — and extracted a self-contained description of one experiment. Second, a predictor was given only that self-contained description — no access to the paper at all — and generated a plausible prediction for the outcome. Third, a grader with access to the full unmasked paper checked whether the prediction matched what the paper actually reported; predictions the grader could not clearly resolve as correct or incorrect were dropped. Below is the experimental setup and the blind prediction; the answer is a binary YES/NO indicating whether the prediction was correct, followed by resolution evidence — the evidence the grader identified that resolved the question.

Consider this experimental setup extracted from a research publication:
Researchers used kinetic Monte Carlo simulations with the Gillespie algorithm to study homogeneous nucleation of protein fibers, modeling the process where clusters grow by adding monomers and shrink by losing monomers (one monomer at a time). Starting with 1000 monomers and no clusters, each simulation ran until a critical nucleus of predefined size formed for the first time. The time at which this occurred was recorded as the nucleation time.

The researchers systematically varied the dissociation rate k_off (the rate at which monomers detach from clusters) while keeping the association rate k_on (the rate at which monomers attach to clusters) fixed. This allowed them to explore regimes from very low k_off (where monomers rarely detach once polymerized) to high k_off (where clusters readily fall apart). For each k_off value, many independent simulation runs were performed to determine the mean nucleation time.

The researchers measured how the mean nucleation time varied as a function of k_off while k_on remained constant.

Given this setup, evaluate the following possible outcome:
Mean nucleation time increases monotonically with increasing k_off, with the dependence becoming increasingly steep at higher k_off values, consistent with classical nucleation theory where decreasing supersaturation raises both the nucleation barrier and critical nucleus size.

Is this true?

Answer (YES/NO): NO